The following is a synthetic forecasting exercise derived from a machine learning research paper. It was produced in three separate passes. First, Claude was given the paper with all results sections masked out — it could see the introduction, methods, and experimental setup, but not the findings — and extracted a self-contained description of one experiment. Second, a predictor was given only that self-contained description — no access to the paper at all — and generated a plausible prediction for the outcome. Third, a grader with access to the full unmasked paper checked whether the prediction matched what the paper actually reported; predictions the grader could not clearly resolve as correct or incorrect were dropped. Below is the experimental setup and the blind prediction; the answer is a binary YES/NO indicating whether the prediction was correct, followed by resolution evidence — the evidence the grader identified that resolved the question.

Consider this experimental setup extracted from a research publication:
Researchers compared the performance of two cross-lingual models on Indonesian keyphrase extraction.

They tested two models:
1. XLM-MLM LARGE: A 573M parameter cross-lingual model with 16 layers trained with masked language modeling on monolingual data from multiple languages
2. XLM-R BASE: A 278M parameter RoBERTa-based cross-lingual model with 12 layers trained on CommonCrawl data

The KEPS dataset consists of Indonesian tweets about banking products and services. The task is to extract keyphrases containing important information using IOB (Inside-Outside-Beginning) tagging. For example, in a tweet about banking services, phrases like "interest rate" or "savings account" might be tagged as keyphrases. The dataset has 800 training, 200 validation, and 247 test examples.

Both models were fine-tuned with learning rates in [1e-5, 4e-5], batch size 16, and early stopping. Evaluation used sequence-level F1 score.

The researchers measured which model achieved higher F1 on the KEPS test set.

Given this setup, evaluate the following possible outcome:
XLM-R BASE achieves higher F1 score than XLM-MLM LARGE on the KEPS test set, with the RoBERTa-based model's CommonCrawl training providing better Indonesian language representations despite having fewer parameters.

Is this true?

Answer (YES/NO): YES